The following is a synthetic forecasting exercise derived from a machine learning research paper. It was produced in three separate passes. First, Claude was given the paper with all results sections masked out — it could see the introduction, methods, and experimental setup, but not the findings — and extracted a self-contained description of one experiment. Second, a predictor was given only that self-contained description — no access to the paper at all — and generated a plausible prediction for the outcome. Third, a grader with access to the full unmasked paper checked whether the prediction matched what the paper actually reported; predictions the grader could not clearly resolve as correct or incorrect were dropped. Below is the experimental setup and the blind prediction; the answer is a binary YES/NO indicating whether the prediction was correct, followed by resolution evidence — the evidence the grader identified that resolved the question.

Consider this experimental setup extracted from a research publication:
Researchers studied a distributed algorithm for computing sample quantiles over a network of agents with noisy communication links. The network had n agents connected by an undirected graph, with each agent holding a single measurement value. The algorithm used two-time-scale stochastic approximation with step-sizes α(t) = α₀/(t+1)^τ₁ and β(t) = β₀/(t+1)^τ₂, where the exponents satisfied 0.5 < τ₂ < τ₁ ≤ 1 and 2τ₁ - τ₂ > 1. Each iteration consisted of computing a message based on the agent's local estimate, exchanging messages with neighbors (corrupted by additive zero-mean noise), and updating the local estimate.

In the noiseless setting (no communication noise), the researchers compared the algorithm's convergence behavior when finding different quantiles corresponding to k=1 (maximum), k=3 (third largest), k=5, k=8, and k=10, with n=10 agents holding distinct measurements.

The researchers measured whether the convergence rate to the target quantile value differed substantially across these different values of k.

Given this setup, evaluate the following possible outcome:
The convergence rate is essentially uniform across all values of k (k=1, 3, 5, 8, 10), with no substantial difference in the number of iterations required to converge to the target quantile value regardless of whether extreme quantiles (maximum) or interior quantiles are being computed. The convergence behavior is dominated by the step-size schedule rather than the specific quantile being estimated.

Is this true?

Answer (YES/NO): NO